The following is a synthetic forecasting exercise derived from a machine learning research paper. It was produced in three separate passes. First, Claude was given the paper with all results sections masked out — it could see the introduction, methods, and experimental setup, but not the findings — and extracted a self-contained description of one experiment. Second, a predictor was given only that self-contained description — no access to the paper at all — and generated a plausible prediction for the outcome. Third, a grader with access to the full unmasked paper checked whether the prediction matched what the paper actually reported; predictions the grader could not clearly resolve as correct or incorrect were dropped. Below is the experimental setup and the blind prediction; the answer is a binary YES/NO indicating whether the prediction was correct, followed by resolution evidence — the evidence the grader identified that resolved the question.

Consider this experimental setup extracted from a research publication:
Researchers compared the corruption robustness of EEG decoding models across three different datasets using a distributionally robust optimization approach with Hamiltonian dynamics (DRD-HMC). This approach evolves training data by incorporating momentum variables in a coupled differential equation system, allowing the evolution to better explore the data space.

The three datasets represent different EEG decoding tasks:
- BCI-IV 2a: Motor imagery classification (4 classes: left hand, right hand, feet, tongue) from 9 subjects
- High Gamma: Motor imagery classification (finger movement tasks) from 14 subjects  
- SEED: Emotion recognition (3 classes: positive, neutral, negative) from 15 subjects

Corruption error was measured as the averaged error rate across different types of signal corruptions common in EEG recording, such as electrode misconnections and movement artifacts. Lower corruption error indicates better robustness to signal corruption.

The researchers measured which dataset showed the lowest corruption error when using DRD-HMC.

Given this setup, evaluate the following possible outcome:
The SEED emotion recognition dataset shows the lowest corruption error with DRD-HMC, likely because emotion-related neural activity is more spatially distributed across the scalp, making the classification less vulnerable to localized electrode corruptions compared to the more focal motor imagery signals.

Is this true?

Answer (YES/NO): NO